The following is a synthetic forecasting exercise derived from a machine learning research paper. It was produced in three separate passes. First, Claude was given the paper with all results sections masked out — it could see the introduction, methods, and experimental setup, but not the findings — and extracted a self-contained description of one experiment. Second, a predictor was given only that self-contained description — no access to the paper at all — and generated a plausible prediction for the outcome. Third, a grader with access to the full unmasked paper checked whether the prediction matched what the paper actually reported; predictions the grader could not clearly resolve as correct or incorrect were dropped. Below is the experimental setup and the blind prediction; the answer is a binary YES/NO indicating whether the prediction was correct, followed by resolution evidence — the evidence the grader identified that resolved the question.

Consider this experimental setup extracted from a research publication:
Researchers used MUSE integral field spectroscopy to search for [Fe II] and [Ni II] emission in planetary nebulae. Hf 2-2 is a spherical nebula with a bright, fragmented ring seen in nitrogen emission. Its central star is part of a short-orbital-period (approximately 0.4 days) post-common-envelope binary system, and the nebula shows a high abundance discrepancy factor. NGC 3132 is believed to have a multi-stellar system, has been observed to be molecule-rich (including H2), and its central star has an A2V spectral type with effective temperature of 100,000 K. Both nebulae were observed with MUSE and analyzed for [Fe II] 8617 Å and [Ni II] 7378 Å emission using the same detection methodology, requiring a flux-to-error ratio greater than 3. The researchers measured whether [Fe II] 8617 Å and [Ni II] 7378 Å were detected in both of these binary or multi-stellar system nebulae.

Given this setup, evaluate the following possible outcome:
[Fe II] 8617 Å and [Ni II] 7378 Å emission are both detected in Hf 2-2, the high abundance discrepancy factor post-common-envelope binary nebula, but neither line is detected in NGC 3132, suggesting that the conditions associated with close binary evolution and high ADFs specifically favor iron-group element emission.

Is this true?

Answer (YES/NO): NO